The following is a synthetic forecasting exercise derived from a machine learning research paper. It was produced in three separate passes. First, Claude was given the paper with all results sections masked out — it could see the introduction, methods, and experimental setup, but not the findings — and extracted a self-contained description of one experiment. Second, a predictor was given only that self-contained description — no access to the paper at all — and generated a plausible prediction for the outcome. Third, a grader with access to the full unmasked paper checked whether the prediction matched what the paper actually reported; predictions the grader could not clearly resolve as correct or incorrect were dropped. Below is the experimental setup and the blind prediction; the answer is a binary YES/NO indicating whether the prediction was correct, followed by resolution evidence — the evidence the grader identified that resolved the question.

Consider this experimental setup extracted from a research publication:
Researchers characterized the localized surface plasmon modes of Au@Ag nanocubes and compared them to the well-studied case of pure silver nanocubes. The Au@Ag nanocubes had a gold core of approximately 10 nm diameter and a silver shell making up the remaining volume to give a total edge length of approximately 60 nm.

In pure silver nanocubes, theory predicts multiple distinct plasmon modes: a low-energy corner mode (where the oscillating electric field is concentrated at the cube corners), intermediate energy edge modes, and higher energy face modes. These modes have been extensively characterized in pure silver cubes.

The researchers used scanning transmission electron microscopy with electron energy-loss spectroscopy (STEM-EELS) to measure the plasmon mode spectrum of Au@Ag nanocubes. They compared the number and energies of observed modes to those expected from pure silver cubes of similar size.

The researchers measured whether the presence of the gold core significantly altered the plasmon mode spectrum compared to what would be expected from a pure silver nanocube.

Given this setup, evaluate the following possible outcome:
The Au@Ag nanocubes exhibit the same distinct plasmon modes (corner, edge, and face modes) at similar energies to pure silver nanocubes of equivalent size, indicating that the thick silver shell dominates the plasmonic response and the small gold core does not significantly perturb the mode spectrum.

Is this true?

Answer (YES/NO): YES